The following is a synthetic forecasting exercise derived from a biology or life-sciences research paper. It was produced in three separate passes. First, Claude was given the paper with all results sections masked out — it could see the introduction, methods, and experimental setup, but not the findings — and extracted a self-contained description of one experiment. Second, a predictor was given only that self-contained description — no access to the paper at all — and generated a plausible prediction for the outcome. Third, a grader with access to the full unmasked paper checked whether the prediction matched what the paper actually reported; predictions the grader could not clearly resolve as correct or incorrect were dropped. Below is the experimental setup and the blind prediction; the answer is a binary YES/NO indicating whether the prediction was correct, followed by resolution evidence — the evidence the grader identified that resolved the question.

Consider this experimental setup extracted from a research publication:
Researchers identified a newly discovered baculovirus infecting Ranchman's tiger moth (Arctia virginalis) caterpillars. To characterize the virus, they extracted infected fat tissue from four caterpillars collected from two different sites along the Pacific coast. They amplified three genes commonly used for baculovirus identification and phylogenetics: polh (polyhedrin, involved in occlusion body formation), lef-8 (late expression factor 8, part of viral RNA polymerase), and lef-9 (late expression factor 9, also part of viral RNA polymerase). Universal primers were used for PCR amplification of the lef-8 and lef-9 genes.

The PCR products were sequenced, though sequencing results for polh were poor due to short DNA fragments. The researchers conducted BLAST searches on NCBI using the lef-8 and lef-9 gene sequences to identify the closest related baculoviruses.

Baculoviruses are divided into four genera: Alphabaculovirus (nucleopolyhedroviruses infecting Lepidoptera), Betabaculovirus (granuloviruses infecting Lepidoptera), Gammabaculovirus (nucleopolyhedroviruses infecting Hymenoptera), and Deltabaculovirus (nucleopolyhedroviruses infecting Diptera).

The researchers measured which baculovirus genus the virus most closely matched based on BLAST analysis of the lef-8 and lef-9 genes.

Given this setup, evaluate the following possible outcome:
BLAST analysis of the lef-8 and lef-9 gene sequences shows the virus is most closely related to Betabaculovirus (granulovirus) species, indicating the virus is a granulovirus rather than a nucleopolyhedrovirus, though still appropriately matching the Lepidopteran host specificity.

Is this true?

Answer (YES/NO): NO